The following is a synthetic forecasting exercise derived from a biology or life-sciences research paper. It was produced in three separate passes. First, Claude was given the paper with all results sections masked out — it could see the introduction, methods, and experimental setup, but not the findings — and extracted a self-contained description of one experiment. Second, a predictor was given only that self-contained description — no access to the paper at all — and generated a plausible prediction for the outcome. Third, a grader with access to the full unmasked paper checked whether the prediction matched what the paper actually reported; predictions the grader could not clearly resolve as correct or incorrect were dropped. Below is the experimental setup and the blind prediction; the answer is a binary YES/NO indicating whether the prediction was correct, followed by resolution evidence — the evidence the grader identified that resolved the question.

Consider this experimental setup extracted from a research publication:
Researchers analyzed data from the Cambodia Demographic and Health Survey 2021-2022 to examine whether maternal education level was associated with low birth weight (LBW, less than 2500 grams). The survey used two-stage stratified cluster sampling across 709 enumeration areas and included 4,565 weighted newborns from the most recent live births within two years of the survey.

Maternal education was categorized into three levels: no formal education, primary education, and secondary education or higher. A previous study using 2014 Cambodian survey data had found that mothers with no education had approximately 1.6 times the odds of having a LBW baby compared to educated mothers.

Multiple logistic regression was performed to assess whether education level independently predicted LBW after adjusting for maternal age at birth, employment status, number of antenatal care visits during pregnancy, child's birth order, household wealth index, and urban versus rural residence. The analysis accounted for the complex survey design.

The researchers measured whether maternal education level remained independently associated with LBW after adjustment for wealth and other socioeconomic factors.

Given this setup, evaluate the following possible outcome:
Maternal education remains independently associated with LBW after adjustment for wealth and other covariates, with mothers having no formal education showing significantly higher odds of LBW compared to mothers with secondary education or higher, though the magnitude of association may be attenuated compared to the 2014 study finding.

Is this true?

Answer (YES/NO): NO